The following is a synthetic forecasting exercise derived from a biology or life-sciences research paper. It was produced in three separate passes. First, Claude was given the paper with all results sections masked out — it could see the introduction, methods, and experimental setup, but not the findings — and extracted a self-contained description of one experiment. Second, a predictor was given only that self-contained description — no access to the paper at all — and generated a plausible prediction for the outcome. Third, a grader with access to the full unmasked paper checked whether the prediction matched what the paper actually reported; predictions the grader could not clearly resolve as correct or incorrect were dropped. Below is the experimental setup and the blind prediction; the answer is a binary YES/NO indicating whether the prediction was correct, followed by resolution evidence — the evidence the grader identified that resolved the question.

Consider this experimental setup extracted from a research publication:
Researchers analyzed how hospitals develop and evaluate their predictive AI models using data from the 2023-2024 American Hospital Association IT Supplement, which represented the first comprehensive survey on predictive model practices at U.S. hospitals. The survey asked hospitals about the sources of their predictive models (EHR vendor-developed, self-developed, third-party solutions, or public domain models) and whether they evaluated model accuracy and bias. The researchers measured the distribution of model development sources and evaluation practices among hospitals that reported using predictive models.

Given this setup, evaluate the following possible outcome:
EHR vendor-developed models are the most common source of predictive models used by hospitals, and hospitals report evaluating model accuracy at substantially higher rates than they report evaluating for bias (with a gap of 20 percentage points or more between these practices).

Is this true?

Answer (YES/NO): NO